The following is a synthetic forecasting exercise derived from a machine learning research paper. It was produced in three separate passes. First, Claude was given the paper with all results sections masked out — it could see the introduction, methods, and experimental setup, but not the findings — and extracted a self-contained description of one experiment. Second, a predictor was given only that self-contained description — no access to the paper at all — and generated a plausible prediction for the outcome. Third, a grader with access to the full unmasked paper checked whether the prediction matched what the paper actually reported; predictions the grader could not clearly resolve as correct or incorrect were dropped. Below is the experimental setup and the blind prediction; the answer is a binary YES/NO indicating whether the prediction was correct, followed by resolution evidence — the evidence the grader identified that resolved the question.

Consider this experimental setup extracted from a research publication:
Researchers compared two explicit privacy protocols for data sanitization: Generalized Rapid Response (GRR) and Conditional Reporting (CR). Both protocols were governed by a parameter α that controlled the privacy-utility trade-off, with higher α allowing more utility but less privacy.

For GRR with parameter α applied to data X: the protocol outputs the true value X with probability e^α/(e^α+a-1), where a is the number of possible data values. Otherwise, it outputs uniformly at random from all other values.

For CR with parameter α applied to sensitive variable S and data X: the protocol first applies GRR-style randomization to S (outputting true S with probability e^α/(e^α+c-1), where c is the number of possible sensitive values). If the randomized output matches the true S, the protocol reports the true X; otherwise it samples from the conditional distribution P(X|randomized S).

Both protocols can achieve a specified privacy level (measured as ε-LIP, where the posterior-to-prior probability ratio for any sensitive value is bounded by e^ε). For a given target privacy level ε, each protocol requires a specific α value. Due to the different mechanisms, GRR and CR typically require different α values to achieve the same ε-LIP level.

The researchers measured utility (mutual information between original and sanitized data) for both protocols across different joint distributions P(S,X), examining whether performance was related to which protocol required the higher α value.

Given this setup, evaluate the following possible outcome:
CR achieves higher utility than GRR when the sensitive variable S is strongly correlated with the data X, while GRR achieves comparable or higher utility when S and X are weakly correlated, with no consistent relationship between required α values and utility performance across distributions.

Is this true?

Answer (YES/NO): NO